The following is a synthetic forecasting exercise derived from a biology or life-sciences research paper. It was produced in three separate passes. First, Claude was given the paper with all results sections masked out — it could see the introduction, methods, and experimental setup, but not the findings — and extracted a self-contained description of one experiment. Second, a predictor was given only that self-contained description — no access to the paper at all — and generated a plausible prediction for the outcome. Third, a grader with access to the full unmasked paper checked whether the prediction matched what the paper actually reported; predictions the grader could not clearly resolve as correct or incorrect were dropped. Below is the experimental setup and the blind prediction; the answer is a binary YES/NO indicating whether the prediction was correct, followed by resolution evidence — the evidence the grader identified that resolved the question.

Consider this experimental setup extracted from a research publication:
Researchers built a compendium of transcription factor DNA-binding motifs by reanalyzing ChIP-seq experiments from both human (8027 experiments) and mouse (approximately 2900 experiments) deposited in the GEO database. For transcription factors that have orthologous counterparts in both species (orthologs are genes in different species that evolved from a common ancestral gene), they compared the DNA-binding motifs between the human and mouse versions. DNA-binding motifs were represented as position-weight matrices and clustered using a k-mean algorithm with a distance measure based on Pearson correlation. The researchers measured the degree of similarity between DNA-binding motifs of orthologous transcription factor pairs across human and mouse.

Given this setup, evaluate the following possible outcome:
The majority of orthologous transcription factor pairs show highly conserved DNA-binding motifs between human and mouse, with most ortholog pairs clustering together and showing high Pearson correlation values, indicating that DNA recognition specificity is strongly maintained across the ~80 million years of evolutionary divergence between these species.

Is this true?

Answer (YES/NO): YES